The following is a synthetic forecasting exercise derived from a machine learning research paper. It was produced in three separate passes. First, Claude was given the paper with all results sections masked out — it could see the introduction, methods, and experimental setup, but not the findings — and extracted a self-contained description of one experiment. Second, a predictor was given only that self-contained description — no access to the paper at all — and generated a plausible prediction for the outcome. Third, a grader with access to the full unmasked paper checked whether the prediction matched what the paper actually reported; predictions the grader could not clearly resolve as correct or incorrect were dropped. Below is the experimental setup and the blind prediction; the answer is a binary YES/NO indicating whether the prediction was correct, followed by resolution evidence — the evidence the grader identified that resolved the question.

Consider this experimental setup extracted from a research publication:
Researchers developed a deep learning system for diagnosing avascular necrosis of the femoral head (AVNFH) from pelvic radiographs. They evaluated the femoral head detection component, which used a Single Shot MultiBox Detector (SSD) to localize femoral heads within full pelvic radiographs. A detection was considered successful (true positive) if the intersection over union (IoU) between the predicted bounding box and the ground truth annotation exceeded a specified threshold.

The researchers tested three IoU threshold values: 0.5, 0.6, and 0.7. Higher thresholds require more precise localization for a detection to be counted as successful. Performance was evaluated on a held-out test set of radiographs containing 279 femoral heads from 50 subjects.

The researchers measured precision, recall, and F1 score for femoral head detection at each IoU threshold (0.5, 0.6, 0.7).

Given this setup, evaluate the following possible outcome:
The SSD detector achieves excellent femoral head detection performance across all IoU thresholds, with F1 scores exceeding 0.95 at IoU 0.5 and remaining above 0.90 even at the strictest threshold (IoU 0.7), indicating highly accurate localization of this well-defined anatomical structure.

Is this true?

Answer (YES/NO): YES